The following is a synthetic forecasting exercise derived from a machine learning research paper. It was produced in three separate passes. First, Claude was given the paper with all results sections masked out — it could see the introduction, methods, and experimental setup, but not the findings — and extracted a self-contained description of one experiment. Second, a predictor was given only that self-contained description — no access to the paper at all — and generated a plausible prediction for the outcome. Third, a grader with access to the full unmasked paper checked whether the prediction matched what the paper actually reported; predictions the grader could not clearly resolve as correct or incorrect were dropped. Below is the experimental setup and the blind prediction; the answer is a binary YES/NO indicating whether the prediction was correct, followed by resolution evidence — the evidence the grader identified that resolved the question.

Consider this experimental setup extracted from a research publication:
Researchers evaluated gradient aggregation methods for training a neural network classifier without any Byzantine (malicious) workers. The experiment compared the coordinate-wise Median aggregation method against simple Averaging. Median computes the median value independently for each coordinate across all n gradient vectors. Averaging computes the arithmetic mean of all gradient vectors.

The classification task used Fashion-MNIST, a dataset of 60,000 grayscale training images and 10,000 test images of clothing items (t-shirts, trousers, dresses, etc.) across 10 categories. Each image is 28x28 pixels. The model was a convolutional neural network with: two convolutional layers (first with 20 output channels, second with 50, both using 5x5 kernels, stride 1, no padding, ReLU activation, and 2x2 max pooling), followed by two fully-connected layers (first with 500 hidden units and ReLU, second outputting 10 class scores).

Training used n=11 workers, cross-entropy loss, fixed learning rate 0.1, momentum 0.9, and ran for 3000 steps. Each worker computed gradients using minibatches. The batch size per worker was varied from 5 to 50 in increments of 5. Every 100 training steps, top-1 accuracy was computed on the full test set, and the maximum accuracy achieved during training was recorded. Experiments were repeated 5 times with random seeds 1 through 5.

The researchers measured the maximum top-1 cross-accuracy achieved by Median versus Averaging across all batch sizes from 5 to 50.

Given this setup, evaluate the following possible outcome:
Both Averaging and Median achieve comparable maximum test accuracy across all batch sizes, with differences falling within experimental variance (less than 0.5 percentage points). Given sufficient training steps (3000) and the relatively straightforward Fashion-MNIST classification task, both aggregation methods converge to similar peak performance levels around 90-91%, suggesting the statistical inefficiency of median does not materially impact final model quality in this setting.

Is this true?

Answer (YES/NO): NO